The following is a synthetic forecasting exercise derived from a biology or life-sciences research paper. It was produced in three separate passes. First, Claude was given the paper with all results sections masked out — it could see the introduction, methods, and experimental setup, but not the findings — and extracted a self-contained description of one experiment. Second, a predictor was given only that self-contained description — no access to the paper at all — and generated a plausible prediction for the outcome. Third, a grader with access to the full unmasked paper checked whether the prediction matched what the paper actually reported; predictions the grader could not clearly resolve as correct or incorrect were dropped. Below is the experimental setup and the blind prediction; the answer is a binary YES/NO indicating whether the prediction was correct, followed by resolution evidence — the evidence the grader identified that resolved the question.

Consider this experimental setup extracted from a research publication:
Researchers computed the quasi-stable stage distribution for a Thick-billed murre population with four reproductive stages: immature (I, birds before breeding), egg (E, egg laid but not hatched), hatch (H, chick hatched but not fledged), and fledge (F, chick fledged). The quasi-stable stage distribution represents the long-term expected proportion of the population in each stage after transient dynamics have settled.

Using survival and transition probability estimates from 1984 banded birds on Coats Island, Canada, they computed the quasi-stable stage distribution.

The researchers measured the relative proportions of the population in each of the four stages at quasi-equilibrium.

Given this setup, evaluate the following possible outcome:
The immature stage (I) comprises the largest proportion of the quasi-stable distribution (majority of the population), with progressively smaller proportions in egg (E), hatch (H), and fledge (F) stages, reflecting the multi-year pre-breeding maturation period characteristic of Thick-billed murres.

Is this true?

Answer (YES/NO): NO